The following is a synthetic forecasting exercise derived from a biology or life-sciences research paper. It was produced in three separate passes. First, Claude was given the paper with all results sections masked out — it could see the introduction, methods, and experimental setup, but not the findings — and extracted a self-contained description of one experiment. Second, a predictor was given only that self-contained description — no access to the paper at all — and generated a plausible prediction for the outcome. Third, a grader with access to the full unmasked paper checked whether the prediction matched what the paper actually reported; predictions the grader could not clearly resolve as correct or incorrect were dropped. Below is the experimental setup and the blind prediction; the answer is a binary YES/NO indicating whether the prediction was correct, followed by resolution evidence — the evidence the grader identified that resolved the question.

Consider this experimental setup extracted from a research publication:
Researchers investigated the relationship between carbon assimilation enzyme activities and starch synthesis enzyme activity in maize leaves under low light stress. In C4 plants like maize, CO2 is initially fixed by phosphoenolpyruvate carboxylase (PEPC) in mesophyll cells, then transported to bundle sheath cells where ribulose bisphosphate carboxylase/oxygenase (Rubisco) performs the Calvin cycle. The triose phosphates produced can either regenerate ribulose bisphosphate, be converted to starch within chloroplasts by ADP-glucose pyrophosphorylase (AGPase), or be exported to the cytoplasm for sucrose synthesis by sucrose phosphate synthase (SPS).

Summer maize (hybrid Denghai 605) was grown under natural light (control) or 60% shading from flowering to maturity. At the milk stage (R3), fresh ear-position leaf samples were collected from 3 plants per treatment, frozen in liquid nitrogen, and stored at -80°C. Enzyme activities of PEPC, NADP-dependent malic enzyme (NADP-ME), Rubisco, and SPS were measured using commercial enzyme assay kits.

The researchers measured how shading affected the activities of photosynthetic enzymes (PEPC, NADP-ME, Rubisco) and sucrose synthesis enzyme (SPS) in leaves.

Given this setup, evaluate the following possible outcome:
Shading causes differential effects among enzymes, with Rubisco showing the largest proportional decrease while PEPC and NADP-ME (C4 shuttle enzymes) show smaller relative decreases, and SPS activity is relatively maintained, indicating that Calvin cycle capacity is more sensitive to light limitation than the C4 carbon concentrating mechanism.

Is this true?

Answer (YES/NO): NO